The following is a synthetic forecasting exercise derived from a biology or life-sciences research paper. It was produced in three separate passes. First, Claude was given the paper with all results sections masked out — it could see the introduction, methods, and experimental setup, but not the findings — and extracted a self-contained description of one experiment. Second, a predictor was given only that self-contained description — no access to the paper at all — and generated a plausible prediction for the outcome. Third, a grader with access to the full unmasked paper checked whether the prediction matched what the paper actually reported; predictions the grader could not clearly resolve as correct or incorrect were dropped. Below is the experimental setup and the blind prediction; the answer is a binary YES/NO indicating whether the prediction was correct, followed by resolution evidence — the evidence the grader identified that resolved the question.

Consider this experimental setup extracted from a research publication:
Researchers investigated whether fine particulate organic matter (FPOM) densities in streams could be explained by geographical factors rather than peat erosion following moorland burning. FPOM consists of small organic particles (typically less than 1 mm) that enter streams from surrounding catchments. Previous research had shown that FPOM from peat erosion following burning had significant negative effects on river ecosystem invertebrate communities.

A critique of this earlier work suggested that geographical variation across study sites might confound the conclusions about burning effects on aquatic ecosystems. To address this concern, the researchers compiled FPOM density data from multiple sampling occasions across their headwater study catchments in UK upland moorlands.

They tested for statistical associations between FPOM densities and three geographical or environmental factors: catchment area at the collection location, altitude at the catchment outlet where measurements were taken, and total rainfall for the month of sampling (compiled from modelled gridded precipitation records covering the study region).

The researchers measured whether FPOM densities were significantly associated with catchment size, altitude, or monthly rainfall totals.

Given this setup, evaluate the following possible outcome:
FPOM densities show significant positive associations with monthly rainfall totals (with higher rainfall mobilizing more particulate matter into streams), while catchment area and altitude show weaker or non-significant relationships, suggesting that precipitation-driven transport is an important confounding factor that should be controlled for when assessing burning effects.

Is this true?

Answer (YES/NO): NO